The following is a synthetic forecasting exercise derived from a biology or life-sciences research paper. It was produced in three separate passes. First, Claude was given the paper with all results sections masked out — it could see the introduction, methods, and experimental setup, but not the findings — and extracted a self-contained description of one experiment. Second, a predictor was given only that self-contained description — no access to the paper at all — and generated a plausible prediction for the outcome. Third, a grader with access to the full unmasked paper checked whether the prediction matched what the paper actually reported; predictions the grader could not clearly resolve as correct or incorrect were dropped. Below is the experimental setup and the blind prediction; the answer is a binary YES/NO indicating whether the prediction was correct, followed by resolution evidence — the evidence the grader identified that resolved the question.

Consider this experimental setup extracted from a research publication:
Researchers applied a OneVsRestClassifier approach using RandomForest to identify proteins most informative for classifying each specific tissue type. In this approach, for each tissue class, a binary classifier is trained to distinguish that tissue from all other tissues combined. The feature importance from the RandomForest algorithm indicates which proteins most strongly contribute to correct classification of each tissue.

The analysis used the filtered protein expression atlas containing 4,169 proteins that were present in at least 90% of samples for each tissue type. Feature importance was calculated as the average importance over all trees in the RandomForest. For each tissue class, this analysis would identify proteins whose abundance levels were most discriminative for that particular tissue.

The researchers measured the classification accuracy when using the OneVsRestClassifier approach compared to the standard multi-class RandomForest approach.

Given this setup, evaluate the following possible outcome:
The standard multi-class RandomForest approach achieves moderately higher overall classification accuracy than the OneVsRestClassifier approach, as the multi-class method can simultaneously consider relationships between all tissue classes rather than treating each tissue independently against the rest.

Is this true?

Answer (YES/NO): NO